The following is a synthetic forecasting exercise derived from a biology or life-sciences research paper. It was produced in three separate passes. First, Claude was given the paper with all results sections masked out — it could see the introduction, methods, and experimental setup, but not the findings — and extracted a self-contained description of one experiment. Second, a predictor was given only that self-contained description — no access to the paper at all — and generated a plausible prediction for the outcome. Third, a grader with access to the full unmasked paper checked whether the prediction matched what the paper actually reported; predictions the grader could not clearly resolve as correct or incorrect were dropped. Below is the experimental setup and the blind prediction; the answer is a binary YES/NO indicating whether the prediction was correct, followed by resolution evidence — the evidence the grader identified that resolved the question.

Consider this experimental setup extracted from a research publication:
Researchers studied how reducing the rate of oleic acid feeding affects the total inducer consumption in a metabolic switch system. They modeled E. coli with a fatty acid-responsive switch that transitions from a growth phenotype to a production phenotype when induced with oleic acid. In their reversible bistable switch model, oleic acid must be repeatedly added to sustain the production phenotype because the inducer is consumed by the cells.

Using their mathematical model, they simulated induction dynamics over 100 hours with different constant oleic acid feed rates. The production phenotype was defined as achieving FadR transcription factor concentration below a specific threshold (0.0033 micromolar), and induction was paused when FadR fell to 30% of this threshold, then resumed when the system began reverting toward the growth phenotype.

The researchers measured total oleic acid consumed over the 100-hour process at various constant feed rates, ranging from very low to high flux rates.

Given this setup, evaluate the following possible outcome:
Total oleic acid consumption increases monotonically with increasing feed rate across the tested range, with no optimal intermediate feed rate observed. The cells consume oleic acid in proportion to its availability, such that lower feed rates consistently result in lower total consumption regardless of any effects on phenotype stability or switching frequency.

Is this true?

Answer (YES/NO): YES